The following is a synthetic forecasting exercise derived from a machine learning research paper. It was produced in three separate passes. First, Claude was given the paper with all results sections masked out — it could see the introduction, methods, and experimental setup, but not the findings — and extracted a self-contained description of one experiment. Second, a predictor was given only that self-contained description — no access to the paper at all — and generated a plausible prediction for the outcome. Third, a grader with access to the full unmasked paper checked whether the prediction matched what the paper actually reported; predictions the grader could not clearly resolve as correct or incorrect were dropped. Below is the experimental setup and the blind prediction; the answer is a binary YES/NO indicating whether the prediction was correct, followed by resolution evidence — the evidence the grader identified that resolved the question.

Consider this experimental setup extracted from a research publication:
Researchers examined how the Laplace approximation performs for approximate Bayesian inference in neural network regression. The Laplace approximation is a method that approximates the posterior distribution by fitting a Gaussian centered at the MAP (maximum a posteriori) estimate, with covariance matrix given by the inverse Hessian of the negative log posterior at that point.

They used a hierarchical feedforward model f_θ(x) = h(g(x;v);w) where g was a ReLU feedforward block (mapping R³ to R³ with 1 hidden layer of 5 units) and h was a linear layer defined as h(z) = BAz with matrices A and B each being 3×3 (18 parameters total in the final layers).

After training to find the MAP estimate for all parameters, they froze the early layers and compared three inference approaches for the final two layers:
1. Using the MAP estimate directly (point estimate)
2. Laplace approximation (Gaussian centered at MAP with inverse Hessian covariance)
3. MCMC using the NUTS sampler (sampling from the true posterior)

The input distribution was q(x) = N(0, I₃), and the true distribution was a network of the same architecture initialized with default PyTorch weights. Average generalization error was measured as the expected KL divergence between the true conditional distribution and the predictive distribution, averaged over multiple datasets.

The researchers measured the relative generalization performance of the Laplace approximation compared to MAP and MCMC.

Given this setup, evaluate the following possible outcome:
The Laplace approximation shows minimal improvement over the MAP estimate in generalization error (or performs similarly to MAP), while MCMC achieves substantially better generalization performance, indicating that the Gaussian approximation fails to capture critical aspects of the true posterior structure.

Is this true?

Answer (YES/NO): NO